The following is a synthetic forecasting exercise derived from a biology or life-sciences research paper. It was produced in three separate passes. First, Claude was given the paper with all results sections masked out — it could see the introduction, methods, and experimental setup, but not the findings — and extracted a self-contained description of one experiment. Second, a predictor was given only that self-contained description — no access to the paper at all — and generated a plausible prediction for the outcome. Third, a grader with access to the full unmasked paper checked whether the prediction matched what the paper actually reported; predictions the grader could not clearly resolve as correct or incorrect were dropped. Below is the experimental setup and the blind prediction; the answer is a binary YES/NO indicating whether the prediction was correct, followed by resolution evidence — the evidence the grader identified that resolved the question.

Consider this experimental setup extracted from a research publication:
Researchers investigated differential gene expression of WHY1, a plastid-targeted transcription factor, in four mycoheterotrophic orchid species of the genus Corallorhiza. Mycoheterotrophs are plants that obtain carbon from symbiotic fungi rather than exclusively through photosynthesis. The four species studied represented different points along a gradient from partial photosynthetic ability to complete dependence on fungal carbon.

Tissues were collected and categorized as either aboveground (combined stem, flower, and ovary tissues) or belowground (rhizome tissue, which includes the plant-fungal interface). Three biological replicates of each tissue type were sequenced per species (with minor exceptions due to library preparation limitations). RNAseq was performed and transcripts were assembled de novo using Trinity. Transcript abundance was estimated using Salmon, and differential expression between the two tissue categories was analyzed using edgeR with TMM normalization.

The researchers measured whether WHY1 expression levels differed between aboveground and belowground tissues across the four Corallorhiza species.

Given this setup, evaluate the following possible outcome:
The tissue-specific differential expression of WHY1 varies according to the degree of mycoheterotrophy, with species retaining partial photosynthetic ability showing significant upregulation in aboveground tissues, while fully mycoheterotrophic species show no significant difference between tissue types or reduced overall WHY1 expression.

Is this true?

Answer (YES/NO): NO